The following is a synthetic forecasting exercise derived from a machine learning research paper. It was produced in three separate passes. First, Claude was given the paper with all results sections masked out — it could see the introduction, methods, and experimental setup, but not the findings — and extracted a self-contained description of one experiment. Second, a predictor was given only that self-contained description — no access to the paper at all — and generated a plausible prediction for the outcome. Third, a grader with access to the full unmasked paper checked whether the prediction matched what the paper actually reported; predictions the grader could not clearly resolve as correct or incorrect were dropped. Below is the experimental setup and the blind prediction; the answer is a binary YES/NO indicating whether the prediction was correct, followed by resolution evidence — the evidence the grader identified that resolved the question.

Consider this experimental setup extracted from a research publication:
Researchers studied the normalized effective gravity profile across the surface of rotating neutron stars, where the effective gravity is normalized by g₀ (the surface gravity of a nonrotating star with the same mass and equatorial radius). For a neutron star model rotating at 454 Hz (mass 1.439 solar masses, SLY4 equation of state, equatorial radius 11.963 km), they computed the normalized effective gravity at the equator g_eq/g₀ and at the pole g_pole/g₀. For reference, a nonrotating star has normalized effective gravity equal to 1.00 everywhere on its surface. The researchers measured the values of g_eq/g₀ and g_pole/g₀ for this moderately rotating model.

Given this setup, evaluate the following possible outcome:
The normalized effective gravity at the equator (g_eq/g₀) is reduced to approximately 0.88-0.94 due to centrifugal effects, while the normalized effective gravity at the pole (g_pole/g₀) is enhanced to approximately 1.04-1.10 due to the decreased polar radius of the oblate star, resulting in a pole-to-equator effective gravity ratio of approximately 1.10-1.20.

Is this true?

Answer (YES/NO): NO